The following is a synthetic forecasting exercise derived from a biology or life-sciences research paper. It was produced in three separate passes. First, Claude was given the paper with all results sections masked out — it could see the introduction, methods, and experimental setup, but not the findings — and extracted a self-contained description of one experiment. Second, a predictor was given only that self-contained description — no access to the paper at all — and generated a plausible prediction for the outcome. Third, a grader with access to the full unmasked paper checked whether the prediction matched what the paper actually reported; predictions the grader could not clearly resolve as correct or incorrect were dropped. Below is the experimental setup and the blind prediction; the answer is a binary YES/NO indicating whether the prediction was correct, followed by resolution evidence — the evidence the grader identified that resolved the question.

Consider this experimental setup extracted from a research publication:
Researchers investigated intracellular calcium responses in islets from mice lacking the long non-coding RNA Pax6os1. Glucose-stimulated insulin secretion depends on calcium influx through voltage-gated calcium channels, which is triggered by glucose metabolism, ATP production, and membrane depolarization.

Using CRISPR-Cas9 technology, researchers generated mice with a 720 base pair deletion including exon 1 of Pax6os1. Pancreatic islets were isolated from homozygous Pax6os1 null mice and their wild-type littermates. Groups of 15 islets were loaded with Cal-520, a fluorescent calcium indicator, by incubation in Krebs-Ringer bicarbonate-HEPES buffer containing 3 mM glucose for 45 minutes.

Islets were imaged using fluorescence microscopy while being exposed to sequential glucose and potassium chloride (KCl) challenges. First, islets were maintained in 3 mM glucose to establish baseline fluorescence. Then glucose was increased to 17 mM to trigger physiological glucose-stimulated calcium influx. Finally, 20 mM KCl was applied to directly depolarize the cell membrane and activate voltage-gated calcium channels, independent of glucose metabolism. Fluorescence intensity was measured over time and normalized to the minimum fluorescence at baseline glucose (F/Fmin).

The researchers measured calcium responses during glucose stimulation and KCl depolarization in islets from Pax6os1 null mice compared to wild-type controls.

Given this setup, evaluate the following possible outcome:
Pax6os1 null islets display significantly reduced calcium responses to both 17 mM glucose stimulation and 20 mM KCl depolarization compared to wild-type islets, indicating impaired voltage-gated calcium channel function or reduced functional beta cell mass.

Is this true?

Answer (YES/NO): NO